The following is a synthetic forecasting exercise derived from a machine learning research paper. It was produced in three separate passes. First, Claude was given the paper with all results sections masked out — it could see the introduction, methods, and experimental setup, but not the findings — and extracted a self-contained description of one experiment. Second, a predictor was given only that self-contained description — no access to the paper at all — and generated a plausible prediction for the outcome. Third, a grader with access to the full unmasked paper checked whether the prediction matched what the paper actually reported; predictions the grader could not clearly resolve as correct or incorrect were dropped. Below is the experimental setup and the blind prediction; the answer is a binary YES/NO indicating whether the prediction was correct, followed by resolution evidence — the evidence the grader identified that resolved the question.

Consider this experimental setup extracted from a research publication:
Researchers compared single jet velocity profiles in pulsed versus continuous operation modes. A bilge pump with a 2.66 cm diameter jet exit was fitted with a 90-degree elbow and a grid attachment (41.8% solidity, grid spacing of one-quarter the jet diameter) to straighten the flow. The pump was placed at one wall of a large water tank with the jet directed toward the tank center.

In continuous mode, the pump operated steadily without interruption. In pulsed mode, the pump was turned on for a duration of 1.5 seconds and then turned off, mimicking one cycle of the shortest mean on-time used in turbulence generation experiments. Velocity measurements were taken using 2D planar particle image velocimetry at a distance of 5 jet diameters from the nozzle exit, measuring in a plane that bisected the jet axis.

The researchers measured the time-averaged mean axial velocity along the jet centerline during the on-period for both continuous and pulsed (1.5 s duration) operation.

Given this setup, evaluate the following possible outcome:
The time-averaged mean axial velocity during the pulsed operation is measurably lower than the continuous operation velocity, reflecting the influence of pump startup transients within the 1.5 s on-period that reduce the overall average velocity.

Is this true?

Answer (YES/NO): NO